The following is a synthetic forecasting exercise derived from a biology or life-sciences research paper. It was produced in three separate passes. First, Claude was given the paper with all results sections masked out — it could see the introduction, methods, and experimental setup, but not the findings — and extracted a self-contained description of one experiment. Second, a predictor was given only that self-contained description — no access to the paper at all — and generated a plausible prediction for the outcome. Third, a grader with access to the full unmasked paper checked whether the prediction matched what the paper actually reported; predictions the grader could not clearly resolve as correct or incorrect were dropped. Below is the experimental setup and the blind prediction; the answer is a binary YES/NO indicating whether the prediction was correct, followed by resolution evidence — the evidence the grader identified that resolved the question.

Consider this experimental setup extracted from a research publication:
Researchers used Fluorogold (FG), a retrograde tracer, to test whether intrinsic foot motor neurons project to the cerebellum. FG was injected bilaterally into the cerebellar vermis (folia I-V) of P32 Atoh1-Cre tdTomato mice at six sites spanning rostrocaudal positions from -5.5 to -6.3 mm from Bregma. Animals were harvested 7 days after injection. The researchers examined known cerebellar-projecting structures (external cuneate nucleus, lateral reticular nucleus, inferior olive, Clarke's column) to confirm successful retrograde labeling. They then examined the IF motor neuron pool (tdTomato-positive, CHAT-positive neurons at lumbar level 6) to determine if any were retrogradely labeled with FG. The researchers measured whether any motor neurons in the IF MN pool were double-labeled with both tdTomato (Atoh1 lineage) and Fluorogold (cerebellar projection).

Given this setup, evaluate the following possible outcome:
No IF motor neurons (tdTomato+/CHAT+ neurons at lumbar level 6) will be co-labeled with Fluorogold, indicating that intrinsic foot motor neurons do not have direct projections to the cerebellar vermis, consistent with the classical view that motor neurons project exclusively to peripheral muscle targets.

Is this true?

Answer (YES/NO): YES